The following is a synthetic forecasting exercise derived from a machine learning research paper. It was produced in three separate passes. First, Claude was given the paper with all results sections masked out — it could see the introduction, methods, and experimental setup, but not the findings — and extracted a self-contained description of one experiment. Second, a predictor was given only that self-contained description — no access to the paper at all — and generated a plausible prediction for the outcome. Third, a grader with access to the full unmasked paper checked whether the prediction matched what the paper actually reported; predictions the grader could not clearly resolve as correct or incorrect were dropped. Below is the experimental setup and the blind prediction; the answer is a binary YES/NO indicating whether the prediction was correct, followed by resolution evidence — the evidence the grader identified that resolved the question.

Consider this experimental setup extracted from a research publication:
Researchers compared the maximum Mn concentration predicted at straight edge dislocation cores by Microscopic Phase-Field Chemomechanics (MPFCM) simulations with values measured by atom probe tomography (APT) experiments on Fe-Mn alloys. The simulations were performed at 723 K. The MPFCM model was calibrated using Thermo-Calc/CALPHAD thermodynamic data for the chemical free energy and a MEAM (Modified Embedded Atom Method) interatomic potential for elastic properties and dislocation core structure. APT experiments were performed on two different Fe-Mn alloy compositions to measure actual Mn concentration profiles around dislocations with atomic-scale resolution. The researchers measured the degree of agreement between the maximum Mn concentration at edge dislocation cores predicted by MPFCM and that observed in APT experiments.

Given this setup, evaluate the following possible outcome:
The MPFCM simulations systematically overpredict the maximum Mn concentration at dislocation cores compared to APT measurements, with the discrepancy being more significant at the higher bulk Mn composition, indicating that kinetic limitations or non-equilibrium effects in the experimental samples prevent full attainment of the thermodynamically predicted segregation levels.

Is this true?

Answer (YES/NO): NO